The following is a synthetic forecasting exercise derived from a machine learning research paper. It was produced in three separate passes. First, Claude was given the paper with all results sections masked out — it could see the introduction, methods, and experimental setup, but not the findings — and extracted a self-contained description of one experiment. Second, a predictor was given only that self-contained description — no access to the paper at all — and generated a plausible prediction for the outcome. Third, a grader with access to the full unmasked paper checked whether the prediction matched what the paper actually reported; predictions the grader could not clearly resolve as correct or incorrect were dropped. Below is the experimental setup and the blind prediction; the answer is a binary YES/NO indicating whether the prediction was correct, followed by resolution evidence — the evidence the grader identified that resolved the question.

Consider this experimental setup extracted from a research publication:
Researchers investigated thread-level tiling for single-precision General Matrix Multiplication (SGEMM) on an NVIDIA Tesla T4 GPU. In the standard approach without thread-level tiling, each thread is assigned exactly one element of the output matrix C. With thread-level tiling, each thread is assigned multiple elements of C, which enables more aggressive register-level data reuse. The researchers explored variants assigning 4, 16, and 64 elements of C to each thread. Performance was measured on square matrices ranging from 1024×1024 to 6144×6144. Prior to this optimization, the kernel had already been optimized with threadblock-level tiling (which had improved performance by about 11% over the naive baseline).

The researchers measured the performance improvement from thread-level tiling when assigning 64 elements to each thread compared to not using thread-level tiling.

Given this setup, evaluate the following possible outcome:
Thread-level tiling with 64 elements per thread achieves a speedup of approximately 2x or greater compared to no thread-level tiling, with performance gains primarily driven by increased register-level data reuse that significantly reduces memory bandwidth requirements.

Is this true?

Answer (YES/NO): YES